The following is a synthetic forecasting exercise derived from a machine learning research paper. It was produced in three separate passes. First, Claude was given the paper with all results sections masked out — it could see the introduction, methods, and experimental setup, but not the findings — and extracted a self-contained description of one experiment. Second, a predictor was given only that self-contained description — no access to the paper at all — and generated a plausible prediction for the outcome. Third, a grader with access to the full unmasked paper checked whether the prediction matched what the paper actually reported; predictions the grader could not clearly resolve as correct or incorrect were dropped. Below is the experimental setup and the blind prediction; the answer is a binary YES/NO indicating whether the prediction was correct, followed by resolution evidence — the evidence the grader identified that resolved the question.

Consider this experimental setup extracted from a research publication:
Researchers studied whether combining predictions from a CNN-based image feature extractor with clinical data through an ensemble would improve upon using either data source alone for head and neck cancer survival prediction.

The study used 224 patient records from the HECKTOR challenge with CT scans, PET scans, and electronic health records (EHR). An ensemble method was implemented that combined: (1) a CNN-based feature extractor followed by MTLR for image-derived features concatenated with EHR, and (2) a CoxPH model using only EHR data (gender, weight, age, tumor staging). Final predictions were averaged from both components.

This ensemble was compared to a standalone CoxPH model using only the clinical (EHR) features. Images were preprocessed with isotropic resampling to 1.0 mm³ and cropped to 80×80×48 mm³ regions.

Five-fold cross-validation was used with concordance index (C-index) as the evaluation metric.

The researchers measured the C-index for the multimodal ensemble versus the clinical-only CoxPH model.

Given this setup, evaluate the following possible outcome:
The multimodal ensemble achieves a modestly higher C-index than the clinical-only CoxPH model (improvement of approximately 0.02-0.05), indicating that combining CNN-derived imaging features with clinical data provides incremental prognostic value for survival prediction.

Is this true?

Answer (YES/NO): YES